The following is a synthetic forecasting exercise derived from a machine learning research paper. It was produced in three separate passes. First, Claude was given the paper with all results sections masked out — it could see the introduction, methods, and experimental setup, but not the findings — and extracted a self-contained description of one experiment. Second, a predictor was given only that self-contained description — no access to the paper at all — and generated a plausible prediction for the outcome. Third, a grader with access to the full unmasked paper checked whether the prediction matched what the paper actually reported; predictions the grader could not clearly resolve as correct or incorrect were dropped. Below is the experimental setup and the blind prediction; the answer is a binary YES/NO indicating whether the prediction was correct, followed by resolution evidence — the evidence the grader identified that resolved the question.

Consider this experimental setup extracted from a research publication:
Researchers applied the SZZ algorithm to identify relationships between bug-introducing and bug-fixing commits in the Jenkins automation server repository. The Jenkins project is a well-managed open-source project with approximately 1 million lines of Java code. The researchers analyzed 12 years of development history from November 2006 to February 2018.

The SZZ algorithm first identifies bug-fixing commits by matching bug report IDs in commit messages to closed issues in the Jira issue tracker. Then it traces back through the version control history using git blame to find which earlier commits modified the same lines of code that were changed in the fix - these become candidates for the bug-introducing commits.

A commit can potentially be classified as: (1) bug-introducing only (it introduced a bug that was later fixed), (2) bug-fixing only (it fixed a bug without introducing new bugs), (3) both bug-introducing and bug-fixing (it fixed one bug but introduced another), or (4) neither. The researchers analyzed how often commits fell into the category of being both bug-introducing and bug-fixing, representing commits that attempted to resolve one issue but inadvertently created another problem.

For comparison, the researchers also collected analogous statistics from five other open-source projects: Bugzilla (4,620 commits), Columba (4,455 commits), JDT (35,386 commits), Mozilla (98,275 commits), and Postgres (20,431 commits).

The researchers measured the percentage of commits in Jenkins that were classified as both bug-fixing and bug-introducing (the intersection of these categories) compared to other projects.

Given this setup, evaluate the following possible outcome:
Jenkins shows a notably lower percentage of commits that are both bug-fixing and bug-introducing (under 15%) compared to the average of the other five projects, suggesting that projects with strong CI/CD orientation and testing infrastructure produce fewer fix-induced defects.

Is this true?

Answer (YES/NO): YES